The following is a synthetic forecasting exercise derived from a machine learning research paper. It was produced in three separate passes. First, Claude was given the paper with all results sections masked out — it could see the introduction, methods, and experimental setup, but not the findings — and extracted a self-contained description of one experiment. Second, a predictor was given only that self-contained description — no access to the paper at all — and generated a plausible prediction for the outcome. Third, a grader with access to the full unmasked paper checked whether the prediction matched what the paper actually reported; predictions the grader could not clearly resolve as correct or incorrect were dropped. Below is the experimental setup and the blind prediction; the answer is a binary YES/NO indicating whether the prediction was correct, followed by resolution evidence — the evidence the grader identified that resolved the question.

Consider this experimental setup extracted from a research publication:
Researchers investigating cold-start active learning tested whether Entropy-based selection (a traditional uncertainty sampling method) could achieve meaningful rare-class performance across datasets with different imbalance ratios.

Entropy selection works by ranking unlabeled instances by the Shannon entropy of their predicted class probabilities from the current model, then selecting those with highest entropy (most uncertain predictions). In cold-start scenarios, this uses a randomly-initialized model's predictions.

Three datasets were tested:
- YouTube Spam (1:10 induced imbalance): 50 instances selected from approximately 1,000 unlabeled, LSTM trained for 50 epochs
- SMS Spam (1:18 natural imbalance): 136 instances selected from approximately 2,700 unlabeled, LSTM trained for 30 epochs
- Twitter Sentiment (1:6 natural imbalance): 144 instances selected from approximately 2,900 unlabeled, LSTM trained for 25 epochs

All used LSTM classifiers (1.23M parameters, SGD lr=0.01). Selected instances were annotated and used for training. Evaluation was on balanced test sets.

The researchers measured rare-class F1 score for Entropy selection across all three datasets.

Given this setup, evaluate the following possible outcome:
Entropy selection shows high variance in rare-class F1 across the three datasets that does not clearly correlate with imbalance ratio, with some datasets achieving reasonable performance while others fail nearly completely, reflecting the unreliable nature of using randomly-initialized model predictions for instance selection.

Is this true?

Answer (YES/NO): YES